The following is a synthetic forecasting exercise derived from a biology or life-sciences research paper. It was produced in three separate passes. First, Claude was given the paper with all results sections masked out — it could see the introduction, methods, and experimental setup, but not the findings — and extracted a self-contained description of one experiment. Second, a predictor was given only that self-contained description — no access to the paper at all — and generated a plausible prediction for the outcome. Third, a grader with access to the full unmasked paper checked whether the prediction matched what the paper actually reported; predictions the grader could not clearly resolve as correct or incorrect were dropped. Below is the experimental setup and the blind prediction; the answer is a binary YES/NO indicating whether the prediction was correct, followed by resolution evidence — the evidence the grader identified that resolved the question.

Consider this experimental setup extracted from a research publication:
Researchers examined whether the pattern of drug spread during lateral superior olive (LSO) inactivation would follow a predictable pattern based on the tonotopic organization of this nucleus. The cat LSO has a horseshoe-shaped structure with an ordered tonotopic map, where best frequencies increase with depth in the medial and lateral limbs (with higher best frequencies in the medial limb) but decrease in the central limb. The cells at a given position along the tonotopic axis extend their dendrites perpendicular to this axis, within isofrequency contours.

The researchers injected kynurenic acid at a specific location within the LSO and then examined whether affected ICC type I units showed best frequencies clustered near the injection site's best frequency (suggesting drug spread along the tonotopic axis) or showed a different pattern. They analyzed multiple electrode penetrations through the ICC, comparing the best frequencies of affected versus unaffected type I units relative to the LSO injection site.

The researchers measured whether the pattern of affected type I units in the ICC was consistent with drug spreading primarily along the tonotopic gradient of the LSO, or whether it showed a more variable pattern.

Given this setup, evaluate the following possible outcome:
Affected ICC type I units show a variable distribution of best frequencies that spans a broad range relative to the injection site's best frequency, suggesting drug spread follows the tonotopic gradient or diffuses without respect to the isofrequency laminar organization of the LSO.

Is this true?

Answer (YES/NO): NO